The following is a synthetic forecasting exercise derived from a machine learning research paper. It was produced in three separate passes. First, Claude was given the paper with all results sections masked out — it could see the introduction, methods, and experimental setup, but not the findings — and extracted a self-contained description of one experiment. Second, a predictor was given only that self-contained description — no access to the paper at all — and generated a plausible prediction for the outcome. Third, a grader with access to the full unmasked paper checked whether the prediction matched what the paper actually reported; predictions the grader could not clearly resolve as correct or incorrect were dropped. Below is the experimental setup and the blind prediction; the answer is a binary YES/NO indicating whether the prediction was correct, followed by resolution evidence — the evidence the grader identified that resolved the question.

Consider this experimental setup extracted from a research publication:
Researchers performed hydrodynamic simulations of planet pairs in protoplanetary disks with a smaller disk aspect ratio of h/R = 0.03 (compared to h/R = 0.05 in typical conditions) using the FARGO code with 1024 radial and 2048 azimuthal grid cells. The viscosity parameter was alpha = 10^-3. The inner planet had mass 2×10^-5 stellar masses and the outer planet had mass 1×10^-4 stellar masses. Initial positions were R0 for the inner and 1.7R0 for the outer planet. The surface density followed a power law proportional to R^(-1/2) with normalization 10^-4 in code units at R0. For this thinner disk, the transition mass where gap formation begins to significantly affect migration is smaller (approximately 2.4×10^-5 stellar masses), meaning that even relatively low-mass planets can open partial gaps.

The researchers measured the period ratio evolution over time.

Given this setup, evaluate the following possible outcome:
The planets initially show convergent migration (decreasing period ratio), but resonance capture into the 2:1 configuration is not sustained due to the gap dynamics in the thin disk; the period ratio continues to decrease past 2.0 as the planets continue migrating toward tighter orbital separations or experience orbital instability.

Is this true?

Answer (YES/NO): NO